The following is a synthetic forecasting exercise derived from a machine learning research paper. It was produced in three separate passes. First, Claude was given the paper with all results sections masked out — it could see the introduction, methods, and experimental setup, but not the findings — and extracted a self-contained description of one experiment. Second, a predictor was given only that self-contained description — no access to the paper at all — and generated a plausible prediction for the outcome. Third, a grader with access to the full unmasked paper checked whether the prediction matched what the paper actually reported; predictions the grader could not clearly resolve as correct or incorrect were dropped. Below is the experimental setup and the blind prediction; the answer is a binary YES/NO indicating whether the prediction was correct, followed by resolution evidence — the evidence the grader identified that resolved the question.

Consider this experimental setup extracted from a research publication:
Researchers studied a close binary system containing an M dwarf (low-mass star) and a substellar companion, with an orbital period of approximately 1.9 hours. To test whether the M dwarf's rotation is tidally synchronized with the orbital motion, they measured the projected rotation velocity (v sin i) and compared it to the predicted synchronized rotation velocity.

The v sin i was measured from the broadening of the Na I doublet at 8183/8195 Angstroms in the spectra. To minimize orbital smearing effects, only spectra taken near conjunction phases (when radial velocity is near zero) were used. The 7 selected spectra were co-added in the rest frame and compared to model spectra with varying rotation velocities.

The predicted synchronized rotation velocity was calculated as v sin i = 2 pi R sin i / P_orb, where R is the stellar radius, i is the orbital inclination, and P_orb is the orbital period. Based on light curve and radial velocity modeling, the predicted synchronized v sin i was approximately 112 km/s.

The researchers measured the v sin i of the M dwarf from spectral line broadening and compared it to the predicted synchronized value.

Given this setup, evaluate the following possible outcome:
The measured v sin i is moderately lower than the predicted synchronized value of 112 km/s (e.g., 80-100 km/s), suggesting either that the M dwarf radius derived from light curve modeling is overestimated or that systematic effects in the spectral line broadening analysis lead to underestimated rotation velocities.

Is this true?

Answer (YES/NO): NO